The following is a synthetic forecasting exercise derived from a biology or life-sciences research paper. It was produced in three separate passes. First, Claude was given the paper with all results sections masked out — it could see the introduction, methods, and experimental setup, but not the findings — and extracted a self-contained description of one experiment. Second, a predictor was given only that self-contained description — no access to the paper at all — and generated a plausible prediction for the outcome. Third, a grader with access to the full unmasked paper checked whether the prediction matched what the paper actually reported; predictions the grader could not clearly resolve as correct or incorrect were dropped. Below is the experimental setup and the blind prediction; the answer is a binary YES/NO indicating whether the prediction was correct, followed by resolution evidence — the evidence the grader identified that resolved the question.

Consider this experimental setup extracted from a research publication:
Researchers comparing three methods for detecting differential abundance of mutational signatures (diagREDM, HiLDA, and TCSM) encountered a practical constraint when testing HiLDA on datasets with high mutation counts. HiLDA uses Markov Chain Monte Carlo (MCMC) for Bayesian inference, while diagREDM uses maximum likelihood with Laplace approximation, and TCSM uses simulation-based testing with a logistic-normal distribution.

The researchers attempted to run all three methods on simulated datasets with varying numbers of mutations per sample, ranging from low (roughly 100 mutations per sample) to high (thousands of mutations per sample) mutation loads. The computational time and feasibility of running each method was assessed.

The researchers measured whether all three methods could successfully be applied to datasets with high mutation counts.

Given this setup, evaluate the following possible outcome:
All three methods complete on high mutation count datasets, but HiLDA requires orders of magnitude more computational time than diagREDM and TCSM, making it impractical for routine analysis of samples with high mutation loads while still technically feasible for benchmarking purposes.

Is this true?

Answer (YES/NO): NO